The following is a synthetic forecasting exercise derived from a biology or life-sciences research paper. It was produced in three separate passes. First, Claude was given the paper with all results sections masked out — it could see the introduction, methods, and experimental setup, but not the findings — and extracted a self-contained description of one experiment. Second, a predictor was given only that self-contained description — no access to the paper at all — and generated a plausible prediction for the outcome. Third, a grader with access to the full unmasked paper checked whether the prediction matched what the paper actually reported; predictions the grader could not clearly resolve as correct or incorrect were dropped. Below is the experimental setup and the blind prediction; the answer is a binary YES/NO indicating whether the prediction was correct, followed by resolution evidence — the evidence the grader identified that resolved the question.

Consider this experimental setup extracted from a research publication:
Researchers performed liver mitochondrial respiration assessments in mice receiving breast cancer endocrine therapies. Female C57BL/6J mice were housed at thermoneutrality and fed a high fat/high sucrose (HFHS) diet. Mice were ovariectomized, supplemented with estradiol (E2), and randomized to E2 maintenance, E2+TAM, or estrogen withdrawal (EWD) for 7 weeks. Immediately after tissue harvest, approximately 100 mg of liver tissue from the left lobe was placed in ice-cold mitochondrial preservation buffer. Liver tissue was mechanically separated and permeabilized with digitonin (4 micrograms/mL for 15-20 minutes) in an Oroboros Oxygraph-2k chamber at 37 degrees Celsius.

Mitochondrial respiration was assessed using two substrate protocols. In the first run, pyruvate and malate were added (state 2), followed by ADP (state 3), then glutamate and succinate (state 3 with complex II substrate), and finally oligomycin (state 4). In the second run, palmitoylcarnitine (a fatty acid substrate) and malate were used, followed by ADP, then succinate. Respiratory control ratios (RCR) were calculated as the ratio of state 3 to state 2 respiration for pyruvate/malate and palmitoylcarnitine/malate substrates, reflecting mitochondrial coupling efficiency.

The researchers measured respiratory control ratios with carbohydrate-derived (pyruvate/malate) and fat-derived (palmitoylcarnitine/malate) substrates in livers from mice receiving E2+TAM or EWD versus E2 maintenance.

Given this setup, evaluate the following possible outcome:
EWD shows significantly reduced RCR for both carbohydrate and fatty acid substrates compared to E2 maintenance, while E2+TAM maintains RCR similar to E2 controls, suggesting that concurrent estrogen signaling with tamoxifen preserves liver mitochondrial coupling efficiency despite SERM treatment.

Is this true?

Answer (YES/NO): NO